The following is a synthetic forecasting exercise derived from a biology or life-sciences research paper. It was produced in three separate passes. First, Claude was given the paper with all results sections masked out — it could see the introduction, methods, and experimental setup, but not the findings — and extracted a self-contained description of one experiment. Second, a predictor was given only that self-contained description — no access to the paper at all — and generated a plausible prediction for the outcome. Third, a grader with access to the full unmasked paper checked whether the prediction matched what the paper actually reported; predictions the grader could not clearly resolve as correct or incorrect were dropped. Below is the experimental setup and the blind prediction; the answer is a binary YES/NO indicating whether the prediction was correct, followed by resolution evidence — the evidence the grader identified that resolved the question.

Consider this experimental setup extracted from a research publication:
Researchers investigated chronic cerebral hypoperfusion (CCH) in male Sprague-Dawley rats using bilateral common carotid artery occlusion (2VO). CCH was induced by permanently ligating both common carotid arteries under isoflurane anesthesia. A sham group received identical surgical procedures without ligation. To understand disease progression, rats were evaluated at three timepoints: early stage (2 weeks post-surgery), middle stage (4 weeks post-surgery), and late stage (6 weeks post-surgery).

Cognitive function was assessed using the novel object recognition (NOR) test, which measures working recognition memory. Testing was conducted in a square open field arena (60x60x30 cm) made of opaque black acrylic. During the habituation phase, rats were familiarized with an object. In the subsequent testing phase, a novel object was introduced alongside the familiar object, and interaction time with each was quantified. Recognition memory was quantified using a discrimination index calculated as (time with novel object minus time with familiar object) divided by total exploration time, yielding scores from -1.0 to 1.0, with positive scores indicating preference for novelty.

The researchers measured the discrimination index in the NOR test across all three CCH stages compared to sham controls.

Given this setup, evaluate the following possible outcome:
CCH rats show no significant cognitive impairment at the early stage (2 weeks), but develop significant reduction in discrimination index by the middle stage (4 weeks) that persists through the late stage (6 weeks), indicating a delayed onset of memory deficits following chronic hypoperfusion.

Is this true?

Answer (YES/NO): NO